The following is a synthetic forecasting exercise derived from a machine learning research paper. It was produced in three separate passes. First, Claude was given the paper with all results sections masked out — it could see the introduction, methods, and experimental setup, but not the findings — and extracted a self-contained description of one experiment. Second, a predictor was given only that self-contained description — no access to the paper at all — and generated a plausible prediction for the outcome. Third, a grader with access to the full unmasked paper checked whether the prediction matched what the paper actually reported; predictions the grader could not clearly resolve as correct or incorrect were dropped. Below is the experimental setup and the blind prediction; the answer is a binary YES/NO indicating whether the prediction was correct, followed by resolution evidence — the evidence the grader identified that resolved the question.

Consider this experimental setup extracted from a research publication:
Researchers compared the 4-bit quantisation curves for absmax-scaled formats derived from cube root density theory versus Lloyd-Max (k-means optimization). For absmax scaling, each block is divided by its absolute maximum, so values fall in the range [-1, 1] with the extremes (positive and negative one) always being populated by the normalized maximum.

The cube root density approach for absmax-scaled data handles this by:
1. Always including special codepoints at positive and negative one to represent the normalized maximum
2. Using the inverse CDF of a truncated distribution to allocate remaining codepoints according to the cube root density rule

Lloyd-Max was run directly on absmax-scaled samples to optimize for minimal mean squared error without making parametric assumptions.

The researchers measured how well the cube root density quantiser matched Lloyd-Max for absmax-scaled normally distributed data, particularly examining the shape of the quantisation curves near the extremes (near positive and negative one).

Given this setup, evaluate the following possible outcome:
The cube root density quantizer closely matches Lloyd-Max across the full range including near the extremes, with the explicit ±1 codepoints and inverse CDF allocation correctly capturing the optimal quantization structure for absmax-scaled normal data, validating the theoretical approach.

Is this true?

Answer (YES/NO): NO